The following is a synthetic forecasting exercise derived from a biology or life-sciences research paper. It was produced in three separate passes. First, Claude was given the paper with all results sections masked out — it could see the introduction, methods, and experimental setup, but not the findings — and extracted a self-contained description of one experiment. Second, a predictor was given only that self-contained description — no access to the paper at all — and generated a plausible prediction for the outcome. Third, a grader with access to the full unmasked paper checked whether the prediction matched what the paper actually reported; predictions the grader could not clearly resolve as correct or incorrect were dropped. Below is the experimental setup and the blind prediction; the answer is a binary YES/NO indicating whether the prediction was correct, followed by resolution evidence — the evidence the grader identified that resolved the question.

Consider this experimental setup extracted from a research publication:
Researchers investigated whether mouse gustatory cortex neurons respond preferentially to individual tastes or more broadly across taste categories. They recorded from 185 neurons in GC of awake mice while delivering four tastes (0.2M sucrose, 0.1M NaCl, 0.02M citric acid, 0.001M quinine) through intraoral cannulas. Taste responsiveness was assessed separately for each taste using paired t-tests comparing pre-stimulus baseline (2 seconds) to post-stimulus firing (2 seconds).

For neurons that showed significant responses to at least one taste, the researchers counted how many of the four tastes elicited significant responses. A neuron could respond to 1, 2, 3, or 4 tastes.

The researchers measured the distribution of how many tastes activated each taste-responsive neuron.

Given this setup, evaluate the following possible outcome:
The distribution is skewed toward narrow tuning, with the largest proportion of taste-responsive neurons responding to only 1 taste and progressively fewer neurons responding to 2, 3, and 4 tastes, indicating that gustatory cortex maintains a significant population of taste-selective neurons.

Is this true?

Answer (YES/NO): NO